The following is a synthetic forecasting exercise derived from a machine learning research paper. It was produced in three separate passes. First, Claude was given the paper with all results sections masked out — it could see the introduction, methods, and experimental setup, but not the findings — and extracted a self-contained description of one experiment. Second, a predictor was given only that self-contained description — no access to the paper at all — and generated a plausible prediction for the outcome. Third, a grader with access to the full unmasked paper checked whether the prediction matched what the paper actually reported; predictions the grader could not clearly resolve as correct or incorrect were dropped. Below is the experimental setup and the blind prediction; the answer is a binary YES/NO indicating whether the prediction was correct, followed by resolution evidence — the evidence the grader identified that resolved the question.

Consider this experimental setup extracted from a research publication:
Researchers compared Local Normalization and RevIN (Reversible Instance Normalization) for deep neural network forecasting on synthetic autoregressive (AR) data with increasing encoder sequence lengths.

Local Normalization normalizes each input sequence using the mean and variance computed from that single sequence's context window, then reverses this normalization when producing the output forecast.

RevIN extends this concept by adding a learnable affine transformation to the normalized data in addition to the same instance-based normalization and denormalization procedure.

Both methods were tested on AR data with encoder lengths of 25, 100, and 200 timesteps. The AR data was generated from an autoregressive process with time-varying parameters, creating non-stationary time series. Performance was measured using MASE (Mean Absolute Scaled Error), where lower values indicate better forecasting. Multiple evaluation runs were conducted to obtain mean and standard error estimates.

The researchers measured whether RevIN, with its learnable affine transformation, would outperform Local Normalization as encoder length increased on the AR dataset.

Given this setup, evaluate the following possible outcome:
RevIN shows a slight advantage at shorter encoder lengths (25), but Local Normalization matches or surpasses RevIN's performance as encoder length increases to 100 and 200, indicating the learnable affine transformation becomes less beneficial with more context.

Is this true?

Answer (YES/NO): NO